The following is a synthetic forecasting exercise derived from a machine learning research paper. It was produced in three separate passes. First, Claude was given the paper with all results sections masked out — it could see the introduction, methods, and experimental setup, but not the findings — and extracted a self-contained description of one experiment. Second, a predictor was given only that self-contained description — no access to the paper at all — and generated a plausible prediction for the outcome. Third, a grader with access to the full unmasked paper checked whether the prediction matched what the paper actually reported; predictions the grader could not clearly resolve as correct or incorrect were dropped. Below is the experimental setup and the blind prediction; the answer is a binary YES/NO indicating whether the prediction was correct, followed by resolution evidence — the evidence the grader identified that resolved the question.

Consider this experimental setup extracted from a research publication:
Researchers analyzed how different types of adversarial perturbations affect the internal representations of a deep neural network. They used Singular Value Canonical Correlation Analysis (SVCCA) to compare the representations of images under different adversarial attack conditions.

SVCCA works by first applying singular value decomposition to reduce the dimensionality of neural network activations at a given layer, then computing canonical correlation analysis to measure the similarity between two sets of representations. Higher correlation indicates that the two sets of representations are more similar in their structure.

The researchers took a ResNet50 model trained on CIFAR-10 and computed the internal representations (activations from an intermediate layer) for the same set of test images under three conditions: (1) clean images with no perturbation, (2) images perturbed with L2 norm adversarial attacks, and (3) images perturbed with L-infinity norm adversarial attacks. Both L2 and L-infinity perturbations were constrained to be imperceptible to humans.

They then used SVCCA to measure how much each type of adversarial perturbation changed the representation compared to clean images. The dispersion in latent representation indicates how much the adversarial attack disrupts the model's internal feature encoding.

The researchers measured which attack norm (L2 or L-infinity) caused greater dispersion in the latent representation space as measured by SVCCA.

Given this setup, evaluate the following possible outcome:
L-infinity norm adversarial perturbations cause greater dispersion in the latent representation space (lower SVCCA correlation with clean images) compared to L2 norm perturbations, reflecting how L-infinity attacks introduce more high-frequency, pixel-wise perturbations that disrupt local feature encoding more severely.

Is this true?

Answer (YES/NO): YES